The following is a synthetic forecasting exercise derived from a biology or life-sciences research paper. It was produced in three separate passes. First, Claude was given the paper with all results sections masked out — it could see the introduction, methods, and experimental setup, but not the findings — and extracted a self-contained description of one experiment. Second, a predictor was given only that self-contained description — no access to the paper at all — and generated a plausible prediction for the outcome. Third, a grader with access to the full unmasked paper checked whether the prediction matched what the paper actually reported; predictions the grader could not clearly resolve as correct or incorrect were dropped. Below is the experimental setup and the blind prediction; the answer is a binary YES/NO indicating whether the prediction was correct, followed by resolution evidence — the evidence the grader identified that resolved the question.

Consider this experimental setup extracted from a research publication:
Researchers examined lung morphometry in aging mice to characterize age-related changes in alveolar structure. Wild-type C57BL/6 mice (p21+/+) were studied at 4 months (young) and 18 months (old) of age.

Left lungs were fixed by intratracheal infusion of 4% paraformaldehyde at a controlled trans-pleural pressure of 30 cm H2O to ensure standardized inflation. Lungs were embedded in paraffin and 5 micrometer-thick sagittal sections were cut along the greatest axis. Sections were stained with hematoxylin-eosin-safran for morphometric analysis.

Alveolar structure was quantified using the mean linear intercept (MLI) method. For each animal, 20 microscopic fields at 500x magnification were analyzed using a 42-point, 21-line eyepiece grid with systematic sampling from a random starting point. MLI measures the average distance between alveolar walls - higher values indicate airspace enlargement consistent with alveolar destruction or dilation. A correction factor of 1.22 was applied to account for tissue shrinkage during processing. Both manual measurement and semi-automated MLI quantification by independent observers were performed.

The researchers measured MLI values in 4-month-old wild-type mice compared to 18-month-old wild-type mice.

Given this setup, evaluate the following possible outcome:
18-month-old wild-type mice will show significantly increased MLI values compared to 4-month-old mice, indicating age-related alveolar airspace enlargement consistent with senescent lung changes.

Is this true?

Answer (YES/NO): YES